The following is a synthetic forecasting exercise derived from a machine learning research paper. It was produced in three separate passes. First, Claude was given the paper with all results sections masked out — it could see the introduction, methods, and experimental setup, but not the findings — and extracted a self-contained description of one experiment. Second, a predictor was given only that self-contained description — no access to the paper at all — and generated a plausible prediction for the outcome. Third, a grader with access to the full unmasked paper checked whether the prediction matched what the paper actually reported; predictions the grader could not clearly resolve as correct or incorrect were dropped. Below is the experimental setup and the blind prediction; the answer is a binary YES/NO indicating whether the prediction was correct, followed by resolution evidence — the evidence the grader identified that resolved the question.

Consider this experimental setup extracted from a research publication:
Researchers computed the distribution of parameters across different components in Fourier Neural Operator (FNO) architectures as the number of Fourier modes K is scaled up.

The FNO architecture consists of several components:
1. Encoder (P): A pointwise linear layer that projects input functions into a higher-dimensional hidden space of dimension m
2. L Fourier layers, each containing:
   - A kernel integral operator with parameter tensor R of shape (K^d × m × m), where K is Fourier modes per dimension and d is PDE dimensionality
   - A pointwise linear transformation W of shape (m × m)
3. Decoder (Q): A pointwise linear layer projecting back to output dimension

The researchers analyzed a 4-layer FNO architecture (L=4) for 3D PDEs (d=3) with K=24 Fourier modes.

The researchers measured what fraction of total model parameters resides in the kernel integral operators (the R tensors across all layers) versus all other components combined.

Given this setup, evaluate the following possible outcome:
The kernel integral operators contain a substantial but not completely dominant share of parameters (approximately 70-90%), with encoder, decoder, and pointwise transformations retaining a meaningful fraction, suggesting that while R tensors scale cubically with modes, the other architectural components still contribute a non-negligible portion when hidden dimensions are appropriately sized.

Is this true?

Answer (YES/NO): NO